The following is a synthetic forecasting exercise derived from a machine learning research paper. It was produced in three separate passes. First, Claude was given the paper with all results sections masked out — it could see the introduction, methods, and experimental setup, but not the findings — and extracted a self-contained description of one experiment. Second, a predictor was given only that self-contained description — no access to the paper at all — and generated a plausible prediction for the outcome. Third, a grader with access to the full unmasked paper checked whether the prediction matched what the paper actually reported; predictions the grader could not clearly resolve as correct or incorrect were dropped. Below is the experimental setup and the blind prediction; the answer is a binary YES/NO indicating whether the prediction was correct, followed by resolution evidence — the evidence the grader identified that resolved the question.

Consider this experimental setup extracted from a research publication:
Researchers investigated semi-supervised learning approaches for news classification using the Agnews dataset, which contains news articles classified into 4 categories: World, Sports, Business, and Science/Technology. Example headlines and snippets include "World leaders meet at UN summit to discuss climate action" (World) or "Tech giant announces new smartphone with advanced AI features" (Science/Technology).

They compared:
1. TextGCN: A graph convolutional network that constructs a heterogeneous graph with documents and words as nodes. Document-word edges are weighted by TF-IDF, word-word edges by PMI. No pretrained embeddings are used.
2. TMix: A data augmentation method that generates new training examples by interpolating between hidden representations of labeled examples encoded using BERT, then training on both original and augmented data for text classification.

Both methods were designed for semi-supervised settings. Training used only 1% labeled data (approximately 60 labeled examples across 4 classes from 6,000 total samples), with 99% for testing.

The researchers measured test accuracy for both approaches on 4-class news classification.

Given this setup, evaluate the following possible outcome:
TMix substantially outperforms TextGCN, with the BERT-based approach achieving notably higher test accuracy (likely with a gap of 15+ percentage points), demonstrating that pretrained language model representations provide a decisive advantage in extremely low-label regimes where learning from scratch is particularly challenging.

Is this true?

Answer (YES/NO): NO